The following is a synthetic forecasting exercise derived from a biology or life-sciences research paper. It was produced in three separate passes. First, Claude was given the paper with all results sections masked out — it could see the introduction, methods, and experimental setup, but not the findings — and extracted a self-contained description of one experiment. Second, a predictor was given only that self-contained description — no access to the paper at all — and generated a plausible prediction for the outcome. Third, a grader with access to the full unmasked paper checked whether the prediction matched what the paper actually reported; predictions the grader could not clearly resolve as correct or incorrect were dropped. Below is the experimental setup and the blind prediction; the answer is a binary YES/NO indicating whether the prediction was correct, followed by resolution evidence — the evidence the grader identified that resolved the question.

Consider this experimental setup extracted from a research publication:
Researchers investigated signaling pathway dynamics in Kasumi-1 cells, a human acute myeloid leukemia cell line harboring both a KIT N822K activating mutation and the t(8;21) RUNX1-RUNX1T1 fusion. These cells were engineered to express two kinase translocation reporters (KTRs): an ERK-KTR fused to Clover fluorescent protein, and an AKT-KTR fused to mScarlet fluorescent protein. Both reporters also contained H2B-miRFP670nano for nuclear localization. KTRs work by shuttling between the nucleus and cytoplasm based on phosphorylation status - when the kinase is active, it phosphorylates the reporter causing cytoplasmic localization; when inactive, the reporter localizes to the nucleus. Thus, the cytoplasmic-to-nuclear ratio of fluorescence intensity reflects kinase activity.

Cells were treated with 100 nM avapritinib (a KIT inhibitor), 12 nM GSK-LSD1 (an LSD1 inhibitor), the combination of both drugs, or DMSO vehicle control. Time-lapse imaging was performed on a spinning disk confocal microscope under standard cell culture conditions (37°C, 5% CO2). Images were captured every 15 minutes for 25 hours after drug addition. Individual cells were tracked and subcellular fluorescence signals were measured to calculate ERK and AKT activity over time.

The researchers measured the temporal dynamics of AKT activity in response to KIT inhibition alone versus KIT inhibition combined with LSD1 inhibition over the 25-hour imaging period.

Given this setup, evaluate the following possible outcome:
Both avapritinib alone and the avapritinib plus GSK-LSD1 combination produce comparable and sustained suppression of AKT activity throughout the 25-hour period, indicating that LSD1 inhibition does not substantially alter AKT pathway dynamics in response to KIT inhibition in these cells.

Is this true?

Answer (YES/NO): NO